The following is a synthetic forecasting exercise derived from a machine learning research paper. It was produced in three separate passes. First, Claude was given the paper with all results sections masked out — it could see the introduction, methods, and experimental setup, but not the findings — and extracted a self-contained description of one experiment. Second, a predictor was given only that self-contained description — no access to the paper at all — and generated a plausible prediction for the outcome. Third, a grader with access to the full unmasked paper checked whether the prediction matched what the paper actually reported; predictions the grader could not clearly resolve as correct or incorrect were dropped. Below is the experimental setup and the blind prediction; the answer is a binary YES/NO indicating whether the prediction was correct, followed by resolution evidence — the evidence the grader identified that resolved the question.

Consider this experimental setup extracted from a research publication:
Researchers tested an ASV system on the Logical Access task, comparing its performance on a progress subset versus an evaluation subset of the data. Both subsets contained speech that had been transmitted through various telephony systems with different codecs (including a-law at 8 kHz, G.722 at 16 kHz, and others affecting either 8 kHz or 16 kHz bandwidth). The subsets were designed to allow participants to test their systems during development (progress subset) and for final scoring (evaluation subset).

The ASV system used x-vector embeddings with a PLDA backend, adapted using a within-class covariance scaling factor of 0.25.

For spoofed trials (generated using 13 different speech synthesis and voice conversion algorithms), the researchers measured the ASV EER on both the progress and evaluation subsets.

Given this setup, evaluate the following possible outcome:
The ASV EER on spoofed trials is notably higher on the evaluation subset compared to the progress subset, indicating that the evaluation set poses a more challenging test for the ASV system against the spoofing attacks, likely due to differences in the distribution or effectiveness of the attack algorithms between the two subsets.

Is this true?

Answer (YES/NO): NO